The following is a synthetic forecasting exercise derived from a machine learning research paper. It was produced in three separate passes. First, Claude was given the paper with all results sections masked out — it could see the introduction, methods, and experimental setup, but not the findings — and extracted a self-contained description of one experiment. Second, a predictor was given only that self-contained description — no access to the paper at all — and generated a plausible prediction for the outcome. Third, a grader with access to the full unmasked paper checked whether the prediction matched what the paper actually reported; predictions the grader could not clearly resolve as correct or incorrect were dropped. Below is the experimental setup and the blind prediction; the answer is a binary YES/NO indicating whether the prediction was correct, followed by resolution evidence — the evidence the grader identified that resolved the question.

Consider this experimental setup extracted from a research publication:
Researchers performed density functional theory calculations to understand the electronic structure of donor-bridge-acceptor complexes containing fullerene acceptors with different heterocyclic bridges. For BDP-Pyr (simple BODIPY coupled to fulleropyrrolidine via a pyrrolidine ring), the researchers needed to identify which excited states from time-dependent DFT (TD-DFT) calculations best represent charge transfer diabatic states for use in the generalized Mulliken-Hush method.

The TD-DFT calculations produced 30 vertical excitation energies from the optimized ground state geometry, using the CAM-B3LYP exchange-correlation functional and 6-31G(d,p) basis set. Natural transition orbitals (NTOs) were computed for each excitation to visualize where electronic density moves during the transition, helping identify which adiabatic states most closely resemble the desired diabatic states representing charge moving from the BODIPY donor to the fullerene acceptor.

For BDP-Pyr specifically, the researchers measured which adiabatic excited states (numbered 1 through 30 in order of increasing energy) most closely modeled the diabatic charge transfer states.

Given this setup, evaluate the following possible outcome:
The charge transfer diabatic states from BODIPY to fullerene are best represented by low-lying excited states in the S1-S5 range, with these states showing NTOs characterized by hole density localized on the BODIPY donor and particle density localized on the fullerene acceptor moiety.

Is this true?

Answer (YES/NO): NO